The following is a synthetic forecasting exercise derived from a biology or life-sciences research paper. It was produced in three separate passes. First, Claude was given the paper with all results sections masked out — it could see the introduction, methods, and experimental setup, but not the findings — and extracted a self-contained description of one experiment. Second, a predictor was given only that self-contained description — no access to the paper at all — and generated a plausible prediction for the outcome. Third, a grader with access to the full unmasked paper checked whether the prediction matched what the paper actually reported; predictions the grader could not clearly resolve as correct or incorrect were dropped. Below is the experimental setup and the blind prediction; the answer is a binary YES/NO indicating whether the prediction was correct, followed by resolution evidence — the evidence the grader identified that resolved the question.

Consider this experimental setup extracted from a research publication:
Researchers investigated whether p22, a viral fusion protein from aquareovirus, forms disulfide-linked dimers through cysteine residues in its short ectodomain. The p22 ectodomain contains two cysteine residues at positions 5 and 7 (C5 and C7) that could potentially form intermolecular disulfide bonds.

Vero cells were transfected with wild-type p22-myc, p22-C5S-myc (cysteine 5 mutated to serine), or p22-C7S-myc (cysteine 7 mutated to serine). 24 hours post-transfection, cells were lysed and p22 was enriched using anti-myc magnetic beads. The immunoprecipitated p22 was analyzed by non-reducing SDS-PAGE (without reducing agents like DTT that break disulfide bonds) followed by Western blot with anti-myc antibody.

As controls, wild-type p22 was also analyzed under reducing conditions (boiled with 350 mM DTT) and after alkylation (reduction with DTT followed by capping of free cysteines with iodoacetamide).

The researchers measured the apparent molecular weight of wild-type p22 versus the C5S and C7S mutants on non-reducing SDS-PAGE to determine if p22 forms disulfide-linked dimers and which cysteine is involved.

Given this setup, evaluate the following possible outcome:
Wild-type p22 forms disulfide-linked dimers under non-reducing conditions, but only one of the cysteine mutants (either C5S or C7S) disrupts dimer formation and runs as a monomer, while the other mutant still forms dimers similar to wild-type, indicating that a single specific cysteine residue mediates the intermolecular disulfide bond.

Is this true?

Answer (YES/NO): NO